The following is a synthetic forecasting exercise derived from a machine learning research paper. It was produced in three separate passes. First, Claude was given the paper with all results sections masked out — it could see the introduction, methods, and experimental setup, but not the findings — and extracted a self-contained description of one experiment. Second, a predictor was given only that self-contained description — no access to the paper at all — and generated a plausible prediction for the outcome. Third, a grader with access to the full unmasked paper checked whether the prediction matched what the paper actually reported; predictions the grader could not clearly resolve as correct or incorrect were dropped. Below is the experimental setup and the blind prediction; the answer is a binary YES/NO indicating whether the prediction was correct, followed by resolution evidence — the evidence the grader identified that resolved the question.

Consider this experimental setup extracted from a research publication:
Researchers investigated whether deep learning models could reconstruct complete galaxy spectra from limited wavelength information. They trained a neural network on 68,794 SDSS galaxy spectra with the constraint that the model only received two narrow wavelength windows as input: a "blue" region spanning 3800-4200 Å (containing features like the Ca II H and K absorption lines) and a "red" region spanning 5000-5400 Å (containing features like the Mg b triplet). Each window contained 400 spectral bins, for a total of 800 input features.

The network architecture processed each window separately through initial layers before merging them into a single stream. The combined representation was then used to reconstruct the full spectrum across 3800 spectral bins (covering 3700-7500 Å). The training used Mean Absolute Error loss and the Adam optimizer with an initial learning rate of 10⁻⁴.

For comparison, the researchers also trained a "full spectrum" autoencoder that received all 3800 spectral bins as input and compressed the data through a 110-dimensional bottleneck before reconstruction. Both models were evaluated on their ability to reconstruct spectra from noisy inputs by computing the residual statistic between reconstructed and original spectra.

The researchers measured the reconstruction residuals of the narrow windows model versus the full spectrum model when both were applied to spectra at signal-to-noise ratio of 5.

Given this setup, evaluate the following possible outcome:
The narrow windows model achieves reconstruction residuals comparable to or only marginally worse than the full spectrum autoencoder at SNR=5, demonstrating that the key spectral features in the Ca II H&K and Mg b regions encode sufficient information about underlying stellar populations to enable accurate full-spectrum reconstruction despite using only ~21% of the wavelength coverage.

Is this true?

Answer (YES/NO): NO